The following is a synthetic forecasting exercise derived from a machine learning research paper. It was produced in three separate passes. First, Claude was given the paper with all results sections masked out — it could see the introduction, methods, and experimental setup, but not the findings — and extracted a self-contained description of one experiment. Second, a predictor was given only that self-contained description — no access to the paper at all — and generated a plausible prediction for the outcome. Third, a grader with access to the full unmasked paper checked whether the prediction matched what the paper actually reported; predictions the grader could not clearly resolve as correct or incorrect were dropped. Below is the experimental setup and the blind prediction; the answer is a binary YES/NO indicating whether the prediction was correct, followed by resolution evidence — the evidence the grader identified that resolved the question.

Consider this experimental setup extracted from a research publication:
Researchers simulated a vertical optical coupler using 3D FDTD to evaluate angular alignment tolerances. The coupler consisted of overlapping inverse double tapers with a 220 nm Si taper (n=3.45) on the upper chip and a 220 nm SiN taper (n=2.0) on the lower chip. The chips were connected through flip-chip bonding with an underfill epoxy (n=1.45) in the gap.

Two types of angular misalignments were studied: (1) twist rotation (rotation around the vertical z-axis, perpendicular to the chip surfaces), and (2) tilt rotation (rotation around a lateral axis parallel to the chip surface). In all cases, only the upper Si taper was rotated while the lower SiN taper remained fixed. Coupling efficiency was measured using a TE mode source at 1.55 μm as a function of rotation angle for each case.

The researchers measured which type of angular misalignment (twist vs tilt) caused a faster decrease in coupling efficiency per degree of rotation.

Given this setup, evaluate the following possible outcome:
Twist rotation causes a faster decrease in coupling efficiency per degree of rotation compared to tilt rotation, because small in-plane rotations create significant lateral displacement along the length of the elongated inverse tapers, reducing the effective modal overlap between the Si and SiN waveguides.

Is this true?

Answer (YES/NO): NO